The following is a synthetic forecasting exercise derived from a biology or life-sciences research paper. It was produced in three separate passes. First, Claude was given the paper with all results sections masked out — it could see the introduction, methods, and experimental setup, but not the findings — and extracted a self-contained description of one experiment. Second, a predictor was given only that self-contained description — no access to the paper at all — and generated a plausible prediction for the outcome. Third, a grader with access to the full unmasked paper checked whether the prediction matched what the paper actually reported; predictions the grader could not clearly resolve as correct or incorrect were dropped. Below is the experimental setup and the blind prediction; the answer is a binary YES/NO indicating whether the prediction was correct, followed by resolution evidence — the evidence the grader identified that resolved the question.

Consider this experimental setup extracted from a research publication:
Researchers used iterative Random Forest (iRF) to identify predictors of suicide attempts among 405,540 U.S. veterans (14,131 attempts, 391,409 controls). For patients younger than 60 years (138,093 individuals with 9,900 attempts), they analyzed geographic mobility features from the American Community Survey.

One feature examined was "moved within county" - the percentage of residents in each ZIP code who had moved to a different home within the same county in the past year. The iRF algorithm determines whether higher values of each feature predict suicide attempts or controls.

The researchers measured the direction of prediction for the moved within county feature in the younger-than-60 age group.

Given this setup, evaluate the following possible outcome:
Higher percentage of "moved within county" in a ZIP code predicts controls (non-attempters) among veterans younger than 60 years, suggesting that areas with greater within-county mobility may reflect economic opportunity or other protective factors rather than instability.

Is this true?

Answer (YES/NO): NO